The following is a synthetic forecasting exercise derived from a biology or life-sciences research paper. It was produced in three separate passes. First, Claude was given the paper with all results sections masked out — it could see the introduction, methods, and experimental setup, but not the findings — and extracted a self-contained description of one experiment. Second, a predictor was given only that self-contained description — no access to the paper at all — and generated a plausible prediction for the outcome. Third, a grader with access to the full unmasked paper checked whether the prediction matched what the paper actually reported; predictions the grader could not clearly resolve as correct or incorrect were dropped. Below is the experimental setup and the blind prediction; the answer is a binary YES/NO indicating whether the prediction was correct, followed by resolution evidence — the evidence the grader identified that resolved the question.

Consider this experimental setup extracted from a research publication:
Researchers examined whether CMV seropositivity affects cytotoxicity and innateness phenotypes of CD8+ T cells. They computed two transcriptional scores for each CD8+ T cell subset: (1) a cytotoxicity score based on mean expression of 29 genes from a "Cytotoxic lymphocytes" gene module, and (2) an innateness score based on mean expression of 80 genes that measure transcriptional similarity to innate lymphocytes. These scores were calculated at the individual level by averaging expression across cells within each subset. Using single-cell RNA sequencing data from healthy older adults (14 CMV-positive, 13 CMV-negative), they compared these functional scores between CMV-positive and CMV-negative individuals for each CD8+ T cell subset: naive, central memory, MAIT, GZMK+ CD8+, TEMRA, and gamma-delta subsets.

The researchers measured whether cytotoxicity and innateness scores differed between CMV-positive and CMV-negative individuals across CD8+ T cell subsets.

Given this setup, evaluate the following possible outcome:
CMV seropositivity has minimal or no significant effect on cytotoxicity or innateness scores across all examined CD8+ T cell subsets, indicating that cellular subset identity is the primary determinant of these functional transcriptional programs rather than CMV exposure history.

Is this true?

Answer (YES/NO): NO